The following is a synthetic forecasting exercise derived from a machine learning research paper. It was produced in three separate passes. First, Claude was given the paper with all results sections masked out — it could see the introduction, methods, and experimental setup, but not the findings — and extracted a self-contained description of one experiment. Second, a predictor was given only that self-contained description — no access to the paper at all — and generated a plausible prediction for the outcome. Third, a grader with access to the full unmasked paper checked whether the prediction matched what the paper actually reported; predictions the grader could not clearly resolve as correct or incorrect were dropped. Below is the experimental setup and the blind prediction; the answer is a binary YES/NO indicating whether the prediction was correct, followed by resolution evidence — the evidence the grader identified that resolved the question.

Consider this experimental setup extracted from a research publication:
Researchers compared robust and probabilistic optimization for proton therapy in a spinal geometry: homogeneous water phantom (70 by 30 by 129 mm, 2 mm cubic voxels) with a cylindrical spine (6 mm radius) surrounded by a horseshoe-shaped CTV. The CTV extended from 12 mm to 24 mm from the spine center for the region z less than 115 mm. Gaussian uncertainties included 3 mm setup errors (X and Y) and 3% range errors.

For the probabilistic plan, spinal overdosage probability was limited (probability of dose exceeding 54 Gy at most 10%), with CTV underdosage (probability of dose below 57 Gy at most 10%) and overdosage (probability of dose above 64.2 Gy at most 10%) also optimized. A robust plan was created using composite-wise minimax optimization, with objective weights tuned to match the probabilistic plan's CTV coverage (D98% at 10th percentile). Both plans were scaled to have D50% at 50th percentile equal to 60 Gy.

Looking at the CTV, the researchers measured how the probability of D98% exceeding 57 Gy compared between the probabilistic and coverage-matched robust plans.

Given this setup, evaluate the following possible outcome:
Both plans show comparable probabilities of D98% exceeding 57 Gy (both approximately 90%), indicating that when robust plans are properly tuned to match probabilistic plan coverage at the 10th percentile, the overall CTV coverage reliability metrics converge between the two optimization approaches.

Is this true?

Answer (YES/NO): NO